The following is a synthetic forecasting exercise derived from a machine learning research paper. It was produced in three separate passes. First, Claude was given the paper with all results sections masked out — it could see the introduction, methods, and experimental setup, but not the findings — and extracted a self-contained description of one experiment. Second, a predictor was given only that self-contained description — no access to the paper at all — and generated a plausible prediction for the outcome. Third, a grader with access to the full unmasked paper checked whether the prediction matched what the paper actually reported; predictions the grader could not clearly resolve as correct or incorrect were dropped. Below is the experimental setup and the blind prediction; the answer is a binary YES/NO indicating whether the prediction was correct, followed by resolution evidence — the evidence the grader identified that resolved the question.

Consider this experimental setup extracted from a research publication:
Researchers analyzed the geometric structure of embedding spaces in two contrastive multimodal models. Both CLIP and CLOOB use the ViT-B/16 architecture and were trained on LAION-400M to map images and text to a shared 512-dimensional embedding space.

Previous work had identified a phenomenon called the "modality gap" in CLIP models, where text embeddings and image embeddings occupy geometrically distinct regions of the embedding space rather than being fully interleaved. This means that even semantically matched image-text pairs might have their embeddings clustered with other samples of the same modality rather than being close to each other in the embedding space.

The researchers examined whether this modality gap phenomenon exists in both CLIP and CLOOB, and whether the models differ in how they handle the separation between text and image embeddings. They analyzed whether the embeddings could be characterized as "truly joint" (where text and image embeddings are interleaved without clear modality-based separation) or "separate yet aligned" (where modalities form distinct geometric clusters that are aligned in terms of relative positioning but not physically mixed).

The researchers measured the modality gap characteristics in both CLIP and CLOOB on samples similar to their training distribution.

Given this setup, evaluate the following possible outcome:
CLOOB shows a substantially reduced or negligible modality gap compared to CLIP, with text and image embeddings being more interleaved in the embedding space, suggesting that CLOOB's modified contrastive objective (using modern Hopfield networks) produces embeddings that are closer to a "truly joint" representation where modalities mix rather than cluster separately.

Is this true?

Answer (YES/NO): YES